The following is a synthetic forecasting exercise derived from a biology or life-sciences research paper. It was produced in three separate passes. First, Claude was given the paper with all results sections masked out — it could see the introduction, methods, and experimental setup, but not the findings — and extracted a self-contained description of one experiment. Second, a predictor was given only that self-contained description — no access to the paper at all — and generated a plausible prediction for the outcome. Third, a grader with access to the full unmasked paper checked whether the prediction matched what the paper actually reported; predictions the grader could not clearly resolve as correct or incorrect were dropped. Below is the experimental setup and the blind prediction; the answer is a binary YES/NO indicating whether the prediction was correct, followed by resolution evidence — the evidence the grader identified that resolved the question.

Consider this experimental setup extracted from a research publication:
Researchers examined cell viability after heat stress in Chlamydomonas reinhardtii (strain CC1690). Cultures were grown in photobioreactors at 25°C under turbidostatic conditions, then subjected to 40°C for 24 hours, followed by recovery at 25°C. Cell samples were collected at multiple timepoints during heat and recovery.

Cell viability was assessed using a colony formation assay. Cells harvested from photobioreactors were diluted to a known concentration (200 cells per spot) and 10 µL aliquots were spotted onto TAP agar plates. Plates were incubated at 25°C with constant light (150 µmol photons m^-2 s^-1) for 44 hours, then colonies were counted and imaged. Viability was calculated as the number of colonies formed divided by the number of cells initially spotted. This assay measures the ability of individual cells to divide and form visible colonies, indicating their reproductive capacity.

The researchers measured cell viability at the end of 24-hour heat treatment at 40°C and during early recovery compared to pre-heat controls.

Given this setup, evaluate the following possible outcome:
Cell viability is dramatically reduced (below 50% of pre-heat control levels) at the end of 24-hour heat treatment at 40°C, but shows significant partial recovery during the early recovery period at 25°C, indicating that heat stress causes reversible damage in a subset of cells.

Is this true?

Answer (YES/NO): NO